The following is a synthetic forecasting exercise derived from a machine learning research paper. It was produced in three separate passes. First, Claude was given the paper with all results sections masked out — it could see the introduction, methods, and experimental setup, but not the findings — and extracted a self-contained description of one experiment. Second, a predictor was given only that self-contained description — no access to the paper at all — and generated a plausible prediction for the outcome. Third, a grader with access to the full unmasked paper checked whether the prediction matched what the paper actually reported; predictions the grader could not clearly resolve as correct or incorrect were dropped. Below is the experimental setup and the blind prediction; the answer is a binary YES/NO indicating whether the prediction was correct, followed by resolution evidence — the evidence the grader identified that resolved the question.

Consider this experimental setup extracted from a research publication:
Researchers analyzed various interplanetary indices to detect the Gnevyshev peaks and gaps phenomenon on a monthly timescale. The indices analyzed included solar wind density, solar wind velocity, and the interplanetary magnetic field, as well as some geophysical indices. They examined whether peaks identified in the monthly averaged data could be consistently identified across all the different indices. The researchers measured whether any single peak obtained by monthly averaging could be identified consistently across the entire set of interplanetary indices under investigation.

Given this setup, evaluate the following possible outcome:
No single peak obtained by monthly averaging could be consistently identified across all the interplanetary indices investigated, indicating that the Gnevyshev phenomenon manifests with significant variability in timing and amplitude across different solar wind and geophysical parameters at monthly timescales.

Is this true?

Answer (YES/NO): YES